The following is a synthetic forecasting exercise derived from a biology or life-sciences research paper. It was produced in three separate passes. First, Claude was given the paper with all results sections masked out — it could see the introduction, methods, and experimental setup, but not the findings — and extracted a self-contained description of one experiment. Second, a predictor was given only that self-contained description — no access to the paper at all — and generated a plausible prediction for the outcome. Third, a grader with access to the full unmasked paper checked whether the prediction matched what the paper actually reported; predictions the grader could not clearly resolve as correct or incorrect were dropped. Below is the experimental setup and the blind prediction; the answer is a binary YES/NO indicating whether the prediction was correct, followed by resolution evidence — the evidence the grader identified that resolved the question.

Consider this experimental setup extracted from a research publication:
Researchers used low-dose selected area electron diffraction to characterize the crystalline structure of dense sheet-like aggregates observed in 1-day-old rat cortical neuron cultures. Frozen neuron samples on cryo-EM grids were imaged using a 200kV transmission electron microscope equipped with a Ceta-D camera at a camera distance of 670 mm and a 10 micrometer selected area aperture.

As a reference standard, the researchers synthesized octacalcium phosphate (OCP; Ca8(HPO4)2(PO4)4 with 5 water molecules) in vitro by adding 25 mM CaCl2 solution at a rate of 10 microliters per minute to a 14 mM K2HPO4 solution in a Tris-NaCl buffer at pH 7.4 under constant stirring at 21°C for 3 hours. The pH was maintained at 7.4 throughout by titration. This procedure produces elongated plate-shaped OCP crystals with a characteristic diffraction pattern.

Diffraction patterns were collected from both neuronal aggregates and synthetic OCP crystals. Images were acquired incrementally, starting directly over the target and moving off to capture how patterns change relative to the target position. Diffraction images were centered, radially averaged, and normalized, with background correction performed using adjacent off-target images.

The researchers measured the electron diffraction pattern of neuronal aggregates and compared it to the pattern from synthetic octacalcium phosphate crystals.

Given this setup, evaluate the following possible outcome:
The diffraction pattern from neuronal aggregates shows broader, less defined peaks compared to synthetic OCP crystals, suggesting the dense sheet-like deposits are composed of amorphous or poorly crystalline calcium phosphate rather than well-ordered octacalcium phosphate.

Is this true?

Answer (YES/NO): NO